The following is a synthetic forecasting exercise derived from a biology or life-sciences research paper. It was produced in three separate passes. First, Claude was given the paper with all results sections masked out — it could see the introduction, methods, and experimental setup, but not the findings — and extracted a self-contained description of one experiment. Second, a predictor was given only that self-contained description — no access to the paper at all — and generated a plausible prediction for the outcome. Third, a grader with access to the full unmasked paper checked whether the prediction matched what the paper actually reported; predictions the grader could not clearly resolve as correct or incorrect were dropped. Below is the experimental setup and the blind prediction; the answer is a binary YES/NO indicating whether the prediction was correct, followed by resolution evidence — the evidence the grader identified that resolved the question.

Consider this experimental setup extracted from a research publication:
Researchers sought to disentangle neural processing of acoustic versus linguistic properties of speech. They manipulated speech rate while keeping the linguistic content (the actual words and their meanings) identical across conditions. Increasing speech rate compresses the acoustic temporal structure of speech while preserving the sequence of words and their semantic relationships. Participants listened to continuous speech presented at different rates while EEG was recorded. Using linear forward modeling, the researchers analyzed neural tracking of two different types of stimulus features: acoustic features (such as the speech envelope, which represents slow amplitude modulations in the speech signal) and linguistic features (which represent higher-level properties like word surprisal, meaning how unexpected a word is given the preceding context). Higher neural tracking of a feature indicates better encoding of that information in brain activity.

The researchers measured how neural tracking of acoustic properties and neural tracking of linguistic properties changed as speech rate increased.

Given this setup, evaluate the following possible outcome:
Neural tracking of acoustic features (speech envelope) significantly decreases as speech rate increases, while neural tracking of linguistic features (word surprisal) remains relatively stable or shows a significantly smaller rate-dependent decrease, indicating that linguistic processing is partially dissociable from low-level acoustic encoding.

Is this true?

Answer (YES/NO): NO